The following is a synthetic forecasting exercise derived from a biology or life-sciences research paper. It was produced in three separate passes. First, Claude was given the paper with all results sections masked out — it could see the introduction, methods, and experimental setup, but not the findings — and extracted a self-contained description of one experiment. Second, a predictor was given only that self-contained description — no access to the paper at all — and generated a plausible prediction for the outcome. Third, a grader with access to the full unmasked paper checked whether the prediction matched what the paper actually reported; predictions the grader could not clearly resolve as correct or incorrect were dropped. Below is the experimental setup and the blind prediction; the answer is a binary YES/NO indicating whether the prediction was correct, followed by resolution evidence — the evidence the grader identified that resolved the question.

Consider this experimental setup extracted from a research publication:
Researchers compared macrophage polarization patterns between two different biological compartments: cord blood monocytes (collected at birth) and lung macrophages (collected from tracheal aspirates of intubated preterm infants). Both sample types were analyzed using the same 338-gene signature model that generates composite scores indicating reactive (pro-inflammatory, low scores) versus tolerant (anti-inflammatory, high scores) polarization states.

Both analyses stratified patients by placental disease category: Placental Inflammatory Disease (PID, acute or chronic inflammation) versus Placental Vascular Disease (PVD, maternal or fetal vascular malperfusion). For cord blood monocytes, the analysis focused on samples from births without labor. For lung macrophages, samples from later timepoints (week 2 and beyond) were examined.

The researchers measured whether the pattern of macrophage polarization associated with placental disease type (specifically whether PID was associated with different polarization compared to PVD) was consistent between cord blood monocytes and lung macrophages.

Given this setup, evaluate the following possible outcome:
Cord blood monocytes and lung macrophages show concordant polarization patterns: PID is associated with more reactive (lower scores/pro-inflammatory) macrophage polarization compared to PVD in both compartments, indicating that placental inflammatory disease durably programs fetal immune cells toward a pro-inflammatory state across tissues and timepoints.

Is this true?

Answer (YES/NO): YES